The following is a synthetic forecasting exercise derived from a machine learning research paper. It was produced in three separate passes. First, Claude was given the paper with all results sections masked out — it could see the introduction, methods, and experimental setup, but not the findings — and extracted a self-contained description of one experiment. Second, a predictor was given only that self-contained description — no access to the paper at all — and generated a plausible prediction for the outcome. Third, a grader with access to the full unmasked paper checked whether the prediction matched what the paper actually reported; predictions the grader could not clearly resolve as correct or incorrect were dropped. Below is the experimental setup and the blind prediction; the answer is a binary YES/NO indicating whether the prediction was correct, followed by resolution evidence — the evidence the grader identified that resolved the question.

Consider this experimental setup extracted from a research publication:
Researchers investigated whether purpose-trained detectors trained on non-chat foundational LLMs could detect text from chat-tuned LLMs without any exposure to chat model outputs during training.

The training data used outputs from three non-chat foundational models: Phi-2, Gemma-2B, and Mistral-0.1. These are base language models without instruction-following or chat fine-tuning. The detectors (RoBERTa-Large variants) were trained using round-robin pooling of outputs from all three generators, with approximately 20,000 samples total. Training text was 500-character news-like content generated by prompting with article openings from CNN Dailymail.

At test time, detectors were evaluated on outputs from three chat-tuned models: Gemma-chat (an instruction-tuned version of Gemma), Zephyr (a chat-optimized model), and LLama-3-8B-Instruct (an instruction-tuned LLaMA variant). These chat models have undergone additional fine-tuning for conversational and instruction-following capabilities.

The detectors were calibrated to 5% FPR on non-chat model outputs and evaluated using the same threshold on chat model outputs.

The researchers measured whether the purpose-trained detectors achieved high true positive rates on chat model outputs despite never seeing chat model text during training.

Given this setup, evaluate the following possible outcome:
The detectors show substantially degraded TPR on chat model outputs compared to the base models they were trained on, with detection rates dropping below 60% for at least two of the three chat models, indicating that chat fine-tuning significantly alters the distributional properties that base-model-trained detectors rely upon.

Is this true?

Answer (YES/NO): NO